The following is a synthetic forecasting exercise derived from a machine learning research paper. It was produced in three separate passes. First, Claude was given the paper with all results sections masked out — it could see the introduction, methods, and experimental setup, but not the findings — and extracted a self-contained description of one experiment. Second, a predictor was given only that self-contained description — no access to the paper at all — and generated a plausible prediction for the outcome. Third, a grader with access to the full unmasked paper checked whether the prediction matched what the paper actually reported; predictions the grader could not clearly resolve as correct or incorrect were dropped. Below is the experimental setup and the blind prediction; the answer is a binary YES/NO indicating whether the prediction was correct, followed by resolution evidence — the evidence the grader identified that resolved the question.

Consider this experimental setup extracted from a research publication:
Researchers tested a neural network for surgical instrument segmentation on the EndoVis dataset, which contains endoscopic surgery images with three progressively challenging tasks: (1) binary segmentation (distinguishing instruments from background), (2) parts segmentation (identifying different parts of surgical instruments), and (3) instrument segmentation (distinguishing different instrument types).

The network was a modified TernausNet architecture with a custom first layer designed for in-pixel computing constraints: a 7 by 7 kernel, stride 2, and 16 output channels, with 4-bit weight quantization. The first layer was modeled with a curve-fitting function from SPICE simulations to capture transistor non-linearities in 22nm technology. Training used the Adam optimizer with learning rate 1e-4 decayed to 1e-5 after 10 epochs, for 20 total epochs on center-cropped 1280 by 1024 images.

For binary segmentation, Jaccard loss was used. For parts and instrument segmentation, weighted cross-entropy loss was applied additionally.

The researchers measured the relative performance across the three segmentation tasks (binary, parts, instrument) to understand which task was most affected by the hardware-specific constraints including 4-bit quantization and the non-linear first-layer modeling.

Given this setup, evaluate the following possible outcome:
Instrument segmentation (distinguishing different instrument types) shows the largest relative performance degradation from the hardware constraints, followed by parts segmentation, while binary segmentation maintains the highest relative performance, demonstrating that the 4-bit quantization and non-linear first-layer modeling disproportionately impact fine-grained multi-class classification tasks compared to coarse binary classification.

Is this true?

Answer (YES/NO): NO